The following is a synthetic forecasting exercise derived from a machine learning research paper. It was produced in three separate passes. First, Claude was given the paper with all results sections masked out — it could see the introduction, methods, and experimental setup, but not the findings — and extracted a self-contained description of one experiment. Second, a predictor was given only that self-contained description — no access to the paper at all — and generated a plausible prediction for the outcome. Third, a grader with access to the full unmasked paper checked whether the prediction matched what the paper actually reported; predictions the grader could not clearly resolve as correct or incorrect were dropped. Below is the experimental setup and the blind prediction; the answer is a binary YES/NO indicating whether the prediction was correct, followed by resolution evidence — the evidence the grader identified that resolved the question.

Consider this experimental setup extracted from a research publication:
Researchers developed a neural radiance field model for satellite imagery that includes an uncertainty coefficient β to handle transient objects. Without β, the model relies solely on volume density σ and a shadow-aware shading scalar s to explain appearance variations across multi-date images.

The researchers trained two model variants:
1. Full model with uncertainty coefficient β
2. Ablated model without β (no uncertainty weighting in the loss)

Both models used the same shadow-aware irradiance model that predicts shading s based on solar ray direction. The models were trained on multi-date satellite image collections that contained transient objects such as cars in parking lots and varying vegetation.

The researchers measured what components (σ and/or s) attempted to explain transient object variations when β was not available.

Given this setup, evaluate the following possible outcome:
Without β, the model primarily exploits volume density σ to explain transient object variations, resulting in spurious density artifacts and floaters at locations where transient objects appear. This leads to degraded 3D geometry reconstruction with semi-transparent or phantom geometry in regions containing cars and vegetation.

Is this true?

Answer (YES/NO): NO